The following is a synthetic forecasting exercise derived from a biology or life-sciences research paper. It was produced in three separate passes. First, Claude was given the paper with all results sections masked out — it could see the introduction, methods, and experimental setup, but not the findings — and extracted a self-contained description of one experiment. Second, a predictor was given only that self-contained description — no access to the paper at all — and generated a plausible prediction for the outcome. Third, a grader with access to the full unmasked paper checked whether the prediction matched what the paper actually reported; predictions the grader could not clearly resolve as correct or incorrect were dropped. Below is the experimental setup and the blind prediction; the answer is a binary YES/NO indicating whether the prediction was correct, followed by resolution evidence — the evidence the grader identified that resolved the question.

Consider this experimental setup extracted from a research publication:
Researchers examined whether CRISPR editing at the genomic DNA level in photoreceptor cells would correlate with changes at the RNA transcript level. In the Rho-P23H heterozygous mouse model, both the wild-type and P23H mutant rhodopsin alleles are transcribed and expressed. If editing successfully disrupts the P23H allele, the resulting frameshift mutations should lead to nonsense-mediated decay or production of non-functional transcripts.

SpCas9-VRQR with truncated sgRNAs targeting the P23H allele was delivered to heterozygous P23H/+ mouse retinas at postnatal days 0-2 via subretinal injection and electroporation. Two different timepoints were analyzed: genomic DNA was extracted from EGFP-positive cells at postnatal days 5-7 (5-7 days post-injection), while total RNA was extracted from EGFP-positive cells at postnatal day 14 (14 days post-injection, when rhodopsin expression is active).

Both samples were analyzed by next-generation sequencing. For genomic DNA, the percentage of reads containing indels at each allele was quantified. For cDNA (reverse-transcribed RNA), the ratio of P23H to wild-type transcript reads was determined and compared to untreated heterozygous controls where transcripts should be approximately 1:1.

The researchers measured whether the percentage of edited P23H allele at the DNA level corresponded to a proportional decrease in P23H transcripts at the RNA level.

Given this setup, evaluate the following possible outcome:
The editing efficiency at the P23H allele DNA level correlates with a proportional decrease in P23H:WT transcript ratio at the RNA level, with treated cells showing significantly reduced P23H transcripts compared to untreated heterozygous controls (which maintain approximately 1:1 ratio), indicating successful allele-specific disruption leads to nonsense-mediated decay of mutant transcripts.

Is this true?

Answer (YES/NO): YES